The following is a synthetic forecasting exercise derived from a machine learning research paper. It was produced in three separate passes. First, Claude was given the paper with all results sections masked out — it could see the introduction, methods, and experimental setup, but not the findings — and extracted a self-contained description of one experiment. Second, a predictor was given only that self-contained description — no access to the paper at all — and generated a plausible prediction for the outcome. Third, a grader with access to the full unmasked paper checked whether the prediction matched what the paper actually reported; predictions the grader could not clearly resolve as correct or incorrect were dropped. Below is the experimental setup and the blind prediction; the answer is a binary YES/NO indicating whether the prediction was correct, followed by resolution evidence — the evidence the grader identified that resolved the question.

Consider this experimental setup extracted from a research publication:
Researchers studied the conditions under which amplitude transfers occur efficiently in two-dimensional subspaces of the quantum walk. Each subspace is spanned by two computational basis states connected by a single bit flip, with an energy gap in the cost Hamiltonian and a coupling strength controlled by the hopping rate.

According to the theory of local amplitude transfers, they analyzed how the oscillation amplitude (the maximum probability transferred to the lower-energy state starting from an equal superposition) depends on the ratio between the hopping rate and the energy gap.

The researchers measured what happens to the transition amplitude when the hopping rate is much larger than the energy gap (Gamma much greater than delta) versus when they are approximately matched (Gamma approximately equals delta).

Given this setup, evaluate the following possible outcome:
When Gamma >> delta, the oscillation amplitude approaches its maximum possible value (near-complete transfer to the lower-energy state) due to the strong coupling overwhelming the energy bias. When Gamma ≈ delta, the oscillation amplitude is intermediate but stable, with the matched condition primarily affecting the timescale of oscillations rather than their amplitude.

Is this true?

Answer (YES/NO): NO